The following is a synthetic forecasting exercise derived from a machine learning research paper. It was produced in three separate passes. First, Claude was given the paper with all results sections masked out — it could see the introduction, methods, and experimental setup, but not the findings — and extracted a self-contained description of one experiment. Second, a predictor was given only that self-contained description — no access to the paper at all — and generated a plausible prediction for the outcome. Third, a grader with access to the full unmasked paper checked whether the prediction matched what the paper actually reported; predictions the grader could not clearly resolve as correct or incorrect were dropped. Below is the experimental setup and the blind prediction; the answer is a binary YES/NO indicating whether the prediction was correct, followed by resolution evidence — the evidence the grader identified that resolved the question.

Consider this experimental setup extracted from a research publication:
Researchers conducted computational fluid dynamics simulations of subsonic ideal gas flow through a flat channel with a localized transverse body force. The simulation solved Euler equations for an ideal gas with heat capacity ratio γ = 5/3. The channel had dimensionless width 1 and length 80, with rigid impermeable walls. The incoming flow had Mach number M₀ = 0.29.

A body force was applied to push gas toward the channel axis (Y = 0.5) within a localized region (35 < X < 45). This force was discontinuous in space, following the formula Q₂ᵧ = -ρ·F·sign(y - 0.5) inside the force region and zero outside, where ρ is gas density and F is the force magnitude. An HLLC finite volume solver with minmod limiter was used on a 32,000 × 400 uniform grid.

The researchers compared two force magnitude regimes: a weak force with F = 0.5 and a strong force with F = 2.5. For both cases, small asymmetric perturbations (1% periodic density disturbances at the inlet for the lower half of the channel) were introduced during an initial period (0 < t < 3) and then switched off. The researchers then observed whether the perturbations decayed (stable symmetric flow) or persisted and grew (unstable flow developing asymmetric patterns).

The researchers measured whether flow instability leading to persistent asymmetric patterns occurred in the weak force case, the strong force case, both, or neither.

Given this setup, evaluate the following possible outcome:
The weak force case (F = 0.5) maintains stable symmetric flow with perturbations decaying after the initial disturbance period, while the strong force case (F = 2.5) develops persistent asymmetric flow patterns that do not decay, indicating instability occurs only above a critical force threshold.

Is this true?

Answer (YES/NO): NO